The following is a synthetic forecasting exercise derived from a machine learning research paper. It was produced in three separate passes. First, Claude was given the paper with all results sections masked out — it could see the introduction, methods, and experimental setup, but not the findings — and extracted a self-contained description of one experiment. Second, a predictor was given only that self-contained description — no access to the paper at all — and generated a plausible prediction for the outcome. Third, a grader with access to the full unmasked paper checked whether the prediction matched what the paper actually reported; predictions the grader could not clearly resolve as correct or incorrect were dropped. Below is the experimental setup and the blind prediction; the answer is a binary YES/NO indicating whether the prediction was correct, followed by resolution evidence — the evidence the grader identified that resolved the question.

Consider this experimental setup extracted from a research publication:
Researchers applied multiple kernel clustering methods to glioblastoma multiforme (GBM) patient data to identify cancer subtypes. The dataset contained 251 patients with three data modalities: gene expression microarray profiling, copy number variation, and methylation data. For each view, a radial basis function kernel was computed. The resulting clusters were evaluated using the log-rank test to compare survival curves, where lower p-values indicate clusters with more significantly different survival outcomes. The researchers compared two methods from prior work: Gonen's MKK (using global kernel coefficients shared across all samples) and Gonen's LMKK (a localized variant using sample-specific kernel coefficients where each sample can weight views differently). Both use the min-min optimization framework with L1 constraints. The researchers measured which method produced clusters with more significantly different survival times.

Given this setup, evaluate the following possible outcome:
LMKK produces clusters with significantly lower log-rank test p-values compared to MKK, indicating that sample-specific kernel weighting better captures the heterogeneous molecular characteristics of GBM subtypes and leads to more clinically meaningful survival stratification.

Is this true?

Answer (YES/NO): NO